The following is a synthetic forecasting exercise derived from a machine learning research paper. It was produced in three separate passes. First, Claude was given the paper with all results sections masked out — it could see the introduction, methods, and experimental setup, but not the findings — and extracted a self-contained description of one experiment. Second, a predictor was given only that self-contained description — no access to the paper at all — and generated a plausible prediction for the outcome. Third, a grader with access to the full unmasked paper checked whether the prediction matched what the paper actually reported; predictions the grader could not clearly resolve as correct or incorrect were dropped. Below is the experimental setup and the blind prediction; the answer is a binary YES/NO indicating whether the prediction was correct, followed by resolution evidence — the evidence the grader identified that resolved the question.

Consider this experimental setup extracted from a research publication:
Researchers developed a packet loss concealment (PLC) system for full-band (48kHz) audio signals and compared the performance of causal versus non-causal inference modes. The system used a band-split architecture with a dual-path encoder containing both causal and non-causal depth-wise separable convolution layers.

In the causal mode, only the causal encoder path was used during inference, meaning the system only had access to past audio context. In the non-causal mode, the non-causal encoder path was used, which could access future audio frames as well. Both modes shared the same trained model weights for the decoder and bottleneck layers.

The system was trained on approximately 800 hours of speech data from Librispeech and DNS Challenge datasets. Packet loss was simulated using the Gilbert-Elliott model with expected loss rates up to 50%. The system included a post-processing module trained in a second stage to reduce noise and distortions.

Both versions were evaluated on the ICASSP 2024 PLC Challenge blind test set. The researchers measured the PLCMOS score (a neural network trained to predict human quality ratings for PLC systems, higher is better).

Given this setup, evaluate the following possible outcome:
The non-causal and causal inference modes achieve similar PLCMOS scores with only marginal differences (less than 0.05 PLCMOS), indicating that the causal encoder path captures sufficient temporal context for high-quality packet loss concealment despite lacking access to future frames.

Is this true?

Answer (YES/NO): NO